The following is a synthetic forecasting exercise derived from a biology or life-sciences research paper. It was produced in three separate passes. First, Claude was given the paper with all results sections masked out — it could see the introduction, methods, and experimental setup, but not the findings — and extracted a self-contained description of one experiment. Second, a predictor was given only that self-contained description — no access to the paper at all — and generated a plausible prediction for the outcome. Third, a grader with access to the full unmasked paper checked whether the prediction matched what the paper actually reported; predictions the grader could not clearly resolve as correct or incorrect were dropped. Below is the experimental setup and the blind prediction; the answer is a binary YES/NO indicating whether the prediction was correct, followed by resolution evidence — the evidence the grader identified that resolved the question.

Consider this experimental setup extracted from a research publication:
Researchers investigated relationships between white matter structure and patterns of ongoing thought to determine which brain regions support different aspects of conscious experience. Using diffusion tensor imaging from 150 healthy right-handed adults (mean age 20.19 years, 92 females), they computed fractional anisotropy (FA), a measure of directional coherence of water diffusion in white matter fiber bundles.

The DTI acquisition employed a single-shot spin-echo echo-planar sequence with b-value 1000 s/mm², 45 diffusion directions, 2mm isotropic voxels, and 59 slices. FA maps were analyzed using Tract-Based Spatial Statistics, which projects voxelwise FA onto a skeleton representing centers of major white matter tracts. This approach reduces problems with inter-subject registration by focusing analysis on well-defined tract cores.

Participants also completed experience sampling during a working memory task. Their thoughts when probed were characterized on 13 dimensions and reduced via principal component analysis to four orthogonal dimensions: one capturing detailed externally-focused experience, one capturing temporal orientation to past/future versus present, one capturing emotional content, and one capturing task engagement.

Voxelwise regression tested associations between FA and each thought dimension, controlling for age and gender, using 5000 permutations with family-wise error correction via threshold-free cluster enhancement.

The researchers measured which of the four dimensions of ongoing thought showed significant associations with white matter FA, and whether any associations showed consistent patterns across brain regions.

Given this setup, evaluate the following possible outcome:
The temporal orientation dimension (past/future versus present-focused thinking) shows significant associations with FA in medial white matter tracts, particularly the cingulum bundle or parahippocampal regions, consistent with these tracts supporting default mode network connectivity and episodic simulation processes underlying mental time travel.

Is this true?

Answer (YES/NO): NO